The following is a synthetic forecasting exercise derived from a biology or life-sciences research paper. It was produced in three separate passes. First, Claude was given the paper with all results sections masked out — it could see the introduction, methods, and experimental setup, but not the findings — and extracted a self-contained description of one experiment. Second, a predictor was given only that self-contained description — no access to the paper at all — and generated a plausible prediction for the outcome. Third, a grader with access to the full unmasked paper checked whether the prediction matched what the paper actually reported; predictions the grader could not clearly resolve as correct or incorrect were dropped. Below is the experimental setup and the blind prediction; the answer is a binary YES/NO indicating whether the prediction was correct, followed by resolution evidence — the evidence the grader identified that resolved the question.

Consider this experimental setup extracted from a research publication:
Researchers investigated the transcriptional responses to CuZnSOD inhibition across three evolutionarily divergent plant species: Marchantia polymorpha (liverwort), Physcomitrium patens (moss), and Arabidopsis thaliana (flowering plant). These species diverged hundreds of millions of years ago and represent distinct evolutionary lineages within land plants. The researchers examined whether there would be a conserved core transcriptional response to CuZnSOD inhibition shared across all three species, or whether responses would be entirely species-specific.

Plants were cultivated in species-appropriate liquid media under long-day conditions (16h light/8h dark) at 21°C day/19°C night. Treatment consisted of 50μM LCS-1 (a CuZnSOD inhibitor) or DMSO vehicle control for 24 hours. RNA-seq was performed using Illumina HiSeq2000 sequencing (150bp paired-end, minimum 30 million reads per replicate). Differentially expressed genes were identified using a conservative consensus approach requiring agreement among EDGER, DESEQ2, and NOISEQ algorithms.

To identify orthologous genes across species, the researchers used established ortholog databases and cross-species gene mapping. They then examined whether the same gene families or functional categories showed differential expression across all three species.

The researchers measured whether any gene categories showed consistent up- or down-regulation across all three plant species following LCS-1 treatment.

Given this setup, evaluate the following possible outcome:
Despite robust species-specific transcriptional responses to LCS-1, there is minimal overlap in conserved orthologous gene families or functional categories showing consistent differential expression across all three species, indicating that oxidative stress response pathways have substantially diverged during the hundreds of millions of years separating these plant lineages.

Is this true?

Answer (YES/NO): NO